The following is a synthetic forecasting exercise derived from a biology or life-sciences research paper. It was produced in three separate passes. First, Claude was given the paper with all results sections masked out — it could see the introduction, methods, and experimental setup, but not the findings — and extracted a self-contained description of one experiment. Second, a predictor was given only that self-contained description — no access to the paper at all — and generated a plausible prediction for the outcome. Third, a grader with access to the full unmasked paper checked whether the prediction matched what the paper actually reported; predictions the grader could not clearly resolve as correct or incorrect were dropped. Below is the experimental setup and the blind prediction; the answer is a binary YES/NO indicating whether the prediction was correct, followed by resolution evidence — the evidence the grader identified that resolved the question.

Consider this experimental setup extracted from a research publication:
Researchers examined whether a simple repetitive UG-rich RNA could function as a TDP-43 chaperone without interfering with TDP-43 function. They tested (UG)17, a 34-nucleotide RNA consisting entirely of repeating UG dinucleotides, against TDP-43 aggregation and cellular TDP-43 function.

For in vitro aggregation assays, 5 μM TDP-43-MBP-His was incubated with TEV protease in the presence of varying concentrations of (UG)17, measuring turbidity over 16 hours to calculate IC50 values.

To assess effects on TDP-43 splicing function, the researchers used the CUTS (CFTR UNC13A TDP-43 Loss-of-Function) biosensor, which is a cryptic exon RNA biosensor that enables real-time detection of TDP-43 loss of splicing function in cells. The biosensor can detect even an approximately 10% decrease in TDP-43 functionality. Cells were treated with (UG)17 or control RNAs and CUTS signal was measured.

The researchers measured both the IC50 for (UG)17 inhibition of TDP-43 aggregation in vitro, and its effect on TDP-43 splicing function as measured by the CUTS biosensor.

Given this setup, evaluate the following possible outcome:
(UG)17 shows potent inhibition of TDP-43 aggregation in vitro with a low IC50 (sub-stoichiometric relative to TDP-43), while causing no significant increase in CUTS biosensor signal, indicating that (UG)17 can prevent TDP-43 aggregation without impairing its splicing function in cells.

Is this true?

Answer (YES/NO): NO